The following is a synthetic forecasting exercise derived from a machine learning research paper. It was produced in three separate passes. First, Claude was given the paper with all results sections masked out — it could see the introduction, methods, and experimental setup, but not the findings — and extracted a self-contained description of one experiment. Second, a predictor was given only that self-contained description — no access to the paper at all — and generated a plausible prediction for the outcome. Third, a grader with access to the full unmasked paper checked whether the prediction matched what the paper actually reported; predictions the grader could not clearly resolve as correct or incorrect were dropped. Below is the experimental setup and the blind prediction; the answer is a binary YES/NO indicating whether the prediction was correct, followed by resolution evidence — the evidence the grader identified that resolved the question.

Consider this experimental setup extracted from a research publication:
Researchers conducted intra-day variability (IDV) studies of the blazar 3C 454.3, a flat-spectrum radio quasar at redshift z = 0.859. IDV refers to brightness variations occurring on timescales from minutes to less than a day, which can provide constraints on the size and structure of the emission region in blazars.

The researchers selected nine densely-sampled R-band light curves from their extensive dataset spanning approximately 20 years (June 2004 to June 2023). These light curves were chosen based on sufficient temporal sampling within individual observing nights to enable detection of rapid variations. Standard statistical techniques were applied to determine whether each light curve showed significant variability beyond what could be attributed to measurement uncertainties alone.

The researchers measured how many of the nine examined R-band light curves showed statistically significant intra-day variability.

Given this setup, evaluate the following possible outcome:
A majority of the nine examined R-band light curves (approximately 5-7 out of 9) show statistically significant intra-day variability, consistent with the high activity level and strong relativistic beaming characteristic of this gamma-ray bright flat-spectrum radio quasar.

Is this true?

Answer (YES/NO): YES